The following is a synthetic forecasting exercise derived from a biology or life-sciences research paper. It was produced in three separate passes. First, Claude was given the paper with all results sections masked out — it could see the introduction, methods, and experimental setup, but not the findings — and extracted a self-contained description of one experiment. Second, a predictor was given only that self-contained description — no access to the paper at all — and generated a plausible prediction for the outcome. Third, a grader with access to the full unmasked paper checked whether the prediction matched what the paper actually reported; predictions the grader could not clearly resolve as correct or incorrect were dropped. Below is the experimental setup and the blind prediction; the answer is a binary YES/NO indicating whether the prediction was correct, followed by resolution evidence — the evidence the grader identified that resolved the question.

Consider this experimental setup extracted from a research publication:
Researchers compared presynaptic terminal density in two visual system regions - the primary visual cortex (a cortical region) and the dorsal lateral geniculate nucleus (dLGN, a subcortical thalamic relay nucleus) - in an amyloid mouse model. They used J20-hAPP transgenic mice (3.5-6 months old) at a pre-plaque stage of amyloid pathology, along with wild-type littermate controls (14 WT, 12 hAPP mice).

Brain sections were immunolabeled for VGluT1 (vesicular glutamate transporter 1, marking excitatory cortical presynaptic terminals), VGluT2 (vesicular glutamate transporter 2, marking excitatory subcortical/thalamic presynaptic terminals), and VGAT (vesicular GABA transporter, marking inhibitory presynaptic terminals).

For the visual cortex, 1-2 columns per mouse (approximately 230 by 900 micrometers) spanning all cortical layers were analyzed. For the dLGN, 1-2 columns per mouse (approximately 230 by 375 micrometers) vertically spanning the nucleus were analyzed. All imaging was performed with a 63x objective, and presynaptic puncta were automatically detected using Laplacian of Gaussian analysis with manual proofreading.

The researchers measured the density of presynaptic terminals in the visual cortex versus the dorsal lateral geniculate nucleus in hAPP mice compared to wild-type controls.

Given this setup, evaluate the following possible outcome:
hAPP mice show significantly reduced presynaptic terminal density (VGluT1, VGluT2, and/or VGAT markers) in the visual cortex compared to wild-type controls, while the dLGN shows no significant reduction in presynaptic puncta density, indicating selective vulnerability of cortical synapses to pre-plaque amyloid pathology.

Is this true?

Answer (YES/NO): YES